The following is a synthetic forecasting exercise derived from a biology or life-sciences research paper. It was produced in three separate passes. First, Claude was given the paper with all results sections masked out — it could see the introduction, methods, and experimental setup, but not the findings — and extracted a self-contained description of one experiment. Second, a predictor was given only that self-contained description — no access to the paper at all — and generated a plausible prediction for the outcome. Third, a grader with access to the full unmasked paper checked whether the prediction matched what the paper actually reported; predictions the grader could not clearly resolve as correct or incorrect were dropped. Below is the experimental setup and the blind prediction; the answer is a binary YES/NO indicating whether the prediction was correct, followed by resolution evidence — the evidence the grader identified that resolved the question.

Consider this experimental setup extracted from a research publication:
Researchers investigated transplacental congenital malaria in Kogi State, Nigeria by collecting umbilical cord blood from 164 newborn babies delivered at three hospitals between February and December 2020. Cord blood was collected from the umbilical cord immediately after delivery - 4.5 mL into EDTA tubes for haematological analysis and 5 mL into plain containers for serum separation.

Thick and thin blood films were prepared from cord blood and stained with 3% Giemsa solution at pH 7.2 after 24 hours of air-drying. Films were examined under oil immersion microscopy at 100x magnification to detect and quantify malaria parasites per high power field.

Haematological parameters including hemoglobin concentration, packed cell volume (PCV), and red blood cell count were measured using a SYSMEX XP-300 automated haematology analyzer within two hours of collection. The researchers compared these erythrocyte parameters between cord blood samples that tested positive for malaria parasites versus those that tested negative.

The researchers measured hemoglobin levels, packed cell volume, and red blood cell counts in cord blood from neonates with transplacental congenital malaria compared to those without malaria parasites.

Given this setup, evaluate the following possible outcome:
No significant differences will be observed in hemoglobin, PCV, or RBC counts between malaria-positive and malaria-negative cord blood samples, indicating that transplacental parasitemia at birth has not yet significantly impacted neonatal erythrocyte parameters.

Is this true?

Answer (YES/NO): NO